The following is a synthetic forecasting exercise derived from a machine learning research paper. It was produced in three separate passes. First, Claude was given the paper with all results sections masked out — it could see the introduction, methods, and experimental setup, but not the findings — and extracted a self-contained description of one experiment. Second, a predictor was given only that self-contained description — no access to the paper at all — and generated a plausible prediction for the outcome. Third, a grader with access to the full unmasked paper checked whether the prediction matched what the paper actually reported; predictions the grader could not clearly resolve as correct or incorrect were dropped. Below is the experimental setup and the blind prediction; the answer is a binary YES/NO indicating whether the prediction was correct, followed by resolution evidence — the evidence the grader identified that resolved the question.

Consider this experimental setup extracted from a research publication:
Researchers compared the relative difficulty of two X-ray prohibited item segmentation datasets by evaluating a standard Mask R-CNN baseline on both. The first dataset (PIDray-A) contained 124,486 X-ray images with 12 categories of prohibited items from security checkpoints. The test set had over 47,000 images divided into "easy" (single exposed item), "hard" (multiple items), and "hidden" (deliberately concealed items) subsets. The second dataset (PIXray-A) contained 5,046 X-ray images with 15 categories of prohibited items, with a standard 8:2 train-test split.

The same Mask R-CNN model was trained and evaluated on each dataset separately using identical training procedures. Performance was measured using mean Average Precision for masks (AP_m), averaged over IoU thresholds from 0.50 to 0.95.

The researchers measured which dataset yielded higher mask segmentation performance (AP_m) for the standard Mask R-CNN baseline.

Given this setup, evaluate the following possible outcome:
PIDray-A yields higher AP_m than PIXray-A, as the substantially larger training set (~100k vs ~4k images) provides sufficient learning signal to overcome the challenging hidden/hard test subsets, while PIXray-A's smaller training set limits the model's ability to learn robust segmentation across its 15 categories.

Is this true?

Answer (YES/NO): NO